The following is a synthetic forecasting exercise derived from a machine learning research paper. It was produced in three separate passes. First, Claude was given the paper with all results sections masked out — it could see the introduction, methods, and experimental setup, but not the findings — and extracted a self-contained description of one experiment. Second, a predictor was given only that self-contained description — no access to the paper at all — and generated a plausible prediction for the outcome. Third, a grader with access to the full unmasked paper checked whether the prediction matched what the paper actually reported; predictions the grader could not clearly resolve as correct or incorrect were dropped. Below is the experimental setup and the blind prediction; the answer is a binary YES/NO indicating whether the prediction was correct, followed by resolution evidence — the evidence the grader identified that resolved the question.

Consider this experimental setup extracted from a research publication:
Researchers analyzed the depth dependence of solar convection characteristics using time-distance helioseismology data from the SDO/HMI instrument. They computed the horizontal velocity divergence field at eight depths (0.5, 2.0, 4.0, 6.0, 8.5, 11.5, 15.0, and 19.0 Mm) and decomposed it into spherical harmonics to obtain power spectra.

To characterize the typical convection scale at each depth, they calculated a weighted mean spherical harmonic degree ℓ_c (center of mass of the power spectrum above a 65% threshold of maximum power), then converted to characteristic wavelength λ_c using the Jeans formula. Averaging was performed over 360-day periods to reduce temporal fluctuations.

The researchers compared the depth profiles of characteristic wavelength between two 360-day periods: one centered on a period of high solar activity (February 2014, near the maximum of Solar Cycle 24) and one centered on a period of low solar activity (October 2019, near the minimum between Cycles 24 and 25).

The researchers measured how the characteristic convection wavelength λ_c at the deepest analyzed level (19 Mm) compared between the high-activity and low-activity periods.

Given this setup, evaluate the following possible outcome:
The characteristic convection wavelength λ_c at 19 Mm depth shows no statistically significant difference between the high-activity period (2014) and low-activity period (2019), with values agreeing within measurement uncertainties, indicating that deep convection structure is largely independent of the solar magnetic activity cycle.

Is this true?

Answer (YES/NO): NO